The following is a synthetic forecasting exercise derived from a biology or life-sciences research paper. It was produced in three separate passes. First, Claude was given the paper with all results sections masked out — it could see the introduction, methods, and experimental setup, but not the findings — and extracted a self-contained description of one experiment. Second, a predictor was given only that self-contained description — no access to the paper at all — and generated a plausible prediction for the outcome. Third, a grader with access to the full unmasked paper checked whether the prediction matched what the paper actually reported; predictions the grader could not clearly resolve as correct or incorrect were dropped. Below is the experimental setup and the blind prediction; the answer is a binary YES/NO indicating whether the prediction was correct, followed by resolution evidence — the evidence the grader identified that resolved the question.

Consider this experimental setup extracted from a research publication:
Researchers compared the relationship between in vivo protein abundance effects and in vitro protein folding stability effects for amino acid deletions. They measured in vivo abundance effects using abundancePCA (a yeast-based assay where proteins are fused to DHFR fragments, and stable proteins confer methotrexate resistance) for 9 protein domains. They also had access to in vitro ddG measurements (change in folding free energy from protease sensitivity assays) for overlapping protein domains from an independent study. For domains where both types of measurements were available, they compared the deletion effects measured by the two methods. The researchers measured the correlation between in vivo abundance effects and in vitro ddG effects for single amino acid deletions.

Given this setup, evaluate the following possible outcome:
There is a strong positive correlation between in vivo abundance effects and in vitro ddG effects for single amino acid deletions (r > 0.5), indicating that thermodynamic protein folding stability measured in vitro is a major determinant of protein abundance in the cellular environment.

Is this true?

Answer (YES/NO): NO